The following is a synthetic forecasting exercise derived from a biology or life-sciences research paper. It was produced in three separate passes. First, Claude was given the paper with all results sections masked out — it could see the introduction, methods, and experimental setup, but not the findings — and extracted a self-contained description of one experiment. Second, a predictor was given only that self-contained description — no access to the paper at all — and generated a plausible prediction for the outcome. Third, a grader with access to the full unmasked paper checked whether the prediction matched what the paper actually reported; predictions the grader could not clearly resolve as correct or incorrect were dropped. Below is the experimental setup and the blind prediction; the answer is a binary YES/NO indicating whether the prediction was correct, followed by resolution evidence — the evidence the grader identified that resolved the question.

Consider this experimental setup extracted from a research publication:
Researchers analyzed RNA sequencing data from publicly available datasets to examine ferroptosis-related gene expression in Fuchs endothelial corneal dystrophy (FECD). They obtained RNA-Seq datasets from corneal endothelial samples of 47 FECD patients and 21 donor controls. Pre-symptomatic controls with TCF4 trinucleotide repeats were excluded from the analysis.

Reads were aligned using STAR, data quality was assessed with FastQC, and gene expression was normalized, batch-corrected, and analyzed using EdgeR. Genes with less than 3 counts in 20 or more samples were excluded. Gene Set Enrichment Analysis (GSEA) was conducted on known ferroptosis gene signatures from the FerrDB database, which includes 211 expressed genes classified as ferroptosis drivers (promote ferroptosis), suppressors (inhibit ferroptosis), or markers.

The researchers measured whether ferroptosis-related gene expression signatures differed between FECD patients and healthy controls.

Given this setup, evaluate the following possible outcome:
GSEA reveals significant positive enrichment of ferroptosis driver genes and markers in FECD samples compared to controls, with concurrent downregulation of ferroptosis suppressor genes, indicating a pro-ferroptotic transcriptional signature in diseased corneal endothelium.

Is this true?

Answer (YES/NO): NO